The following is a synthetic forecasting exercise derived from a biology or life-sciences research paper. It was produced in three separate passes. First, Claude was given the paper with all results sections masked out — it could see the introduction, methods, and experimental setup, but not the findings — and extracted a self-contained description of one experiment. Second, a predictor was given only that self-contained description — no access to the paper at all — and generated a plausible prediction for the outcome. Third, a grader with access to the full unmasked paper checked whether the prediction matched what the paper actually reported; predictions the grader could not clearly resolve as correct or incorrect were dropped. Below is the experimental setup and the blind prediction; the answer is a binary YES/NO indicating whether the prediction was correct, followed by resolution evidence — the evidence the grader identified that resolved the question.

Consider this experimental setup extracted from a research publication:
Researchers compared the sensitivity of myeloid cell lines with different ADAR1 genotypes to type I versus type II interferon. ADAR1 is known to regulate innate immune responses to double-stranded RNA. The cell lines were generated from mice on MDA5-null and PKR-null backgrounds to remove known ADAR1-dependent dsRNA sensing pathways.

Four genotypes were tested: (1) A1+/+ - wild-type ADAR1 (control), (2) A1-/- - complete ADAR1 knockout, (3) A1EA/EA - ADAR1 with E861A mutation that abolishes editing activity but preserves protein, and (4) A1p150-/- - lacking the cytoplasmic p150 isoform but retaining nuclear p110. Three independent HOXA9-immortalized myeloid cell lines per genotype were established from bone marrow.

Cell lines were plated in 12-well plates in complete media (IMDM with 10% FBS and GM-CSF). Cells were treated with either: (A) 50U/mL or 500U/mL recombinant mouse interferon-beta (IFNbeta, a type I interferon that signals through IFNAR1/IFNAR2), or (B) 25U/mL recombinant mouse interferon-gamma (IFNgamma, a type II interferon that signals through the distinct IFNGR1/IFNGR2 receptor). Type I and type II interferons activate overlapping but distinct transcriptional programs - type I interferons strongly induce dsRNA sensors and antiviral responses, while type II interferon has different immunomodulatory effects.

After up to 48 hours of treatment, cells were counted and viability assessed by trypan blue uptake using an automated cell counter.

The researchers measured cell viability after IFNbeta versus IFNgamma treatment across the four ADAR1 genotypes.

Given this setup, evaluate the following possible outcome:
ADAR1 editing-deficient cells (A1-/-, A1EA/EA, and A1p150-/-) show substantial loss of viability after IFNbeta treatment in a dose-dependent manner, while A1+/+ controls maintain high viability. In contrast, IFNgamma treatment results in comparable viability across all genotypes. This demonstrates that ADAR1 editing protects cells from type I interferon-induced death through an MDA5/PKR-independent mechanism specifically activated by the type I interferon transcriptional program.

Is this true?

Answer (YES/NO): NO